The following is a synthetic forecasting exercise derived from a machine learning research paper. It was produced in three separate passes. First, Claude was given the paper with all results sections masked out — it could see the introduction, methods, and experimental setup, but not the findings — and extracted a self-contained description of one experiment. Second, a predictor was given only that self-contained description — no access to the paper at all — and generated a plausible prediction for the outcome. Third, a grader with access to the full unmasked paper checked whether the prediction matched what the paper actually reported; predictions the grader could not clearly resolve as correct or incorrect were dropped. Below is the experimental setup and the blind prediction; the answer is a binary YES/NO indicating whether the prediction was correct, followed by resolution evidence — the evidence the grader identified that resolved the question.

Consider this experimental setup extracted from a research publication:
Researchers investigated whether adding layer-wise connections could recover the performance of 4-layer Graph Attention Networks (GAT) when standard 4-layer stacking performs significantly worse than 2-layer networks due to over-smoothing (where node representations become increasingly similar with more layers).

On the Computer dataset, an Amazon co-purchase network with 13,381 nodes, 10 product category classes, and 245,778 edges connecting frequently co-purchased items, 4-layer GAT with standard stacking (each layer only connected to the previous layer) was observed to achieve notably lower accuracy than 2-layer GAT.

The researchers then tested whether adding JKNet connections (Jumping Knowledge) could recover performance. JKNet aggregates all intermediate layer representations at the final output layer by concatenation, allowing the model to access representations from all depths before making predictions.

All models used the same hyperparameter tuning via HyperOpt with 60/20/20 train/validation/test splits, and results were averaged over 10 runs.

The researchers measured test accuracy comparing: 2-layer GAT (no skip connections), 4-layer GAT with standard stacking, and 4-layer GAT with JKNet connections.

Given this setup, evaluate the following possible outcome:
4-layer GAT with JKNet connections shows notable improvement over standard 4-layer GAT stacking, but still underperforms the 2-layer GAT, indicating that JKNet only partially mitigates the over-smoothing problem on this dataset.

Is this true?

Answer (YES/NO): NO